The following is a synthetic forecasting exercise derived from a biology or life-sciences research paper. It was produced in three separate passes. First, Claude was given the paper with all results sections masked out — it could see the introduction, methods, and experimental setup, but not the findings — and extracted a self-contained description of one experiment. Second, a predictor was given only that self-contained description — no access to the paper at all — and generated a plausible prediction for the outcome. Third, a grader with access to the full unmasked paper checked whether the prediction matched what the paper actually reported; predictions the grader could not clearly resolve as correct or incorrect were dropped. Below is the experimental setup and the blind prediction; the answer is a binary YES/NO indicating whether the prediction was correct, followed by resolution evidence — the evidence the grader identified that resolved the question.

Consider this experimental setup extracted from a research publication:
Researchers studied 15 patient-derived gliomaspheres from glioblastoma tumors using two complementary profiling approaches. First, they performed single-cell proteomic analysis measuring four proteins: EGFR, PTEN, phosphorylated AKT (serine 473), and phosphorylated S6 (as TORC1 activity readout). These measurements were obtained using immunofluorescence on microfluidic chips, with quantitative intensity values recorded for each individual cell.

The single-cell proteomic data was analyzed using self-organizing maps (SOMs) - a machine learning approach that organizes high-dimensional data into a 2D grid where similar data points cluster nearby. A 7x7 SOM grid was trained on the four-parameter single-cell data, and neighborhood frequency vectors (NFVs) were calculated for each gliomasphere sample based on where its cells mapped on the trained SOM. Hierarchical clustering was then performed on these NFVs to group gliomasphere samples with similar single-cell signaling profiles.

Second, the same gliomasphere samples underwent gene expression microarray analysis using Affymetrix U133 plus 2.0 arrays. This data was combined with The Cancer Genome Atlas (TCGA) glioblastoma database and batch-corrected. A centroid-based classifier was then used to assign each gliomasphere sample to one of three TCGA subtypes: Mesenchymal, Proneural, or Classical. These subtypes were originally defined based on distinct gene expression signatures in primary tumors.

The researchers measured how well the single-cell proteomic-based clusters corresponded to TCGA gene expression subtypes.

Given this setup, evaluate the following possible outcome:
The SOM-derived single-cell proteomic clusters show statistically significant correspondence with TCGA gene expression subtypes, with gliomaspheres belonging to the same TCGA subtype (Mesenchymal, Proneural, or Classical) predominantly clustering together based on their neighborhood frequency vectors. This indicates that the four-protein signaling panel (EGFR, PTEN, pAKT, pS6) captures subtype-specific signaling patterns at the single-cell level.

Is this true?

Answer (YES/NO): NO